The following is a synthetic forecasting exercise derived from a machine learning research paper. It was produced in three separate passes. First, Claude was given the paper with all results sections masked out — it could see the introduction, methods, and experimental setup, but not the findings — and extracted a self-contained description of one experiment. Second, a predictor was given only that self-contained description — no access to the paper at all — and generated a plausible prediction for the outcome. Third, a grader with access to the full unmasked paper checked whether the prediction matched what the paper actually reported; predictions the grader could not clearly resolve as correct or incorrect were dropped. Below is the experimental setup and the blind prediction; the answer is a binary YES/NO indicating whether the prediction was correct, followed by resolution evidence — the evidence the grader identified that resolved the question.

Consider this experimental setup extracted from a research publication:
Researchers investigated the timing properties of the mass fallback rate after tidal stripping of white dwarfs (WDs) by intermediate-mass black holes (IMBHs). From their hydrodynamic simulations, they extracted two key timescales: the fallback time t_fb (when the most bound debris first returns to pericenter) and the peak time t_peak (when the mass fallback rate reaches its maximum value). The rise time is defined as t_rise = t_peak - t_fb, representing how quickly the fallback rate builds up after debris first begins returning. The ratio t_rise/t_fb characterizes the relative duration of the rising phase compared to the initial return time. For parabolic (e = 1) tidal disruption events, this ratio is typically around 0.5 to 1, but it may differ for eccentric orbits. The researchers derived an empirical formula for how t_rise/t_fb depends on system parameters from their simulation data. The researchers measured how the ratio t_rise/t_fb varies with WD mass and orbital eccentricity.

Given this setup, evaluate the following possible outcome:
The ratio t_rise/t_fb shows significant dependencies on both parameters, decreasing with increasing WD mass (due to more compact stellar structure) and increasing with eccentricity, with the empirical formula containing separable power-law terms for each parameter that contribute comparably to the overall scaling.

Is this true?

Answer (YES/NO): NO